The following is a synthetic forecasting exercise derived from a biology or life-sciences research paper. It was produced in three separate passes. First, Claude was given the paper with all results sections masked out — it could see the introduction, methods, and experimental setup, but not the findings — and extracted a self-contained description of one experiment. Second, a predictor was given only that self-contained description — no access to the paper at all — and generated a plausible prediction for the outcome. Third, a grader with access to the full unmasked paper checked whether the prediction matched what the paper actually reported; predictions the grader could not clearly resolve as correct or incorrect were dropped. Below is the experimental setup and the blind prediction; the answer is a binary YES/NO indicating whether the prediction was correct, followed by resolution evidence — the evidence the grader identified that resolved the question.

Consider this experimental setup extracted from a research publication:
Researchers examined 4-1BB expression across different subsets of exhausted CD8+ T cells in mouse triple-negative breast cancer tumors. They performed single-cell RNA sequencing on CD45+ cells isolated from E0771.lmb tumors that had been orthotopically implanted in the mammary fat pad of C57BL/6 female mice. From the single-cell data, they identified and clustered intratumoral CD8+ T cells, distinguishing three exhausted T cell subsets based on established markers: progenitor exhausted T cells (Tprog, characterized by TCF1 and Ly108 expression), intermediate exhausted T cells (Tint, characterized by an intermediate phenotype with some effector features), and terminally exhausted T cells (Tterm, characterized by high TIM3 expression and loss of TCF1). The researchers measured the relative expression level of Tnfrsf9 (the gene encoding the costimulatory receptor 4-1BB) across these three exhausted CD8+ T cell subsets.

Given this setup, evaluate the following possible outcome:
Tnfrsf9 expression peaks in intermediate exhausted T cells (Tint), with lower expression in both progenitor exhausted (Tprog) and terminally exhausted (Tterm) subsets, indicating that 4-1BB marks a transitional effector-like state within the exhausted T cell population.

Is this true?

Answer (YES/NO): YES